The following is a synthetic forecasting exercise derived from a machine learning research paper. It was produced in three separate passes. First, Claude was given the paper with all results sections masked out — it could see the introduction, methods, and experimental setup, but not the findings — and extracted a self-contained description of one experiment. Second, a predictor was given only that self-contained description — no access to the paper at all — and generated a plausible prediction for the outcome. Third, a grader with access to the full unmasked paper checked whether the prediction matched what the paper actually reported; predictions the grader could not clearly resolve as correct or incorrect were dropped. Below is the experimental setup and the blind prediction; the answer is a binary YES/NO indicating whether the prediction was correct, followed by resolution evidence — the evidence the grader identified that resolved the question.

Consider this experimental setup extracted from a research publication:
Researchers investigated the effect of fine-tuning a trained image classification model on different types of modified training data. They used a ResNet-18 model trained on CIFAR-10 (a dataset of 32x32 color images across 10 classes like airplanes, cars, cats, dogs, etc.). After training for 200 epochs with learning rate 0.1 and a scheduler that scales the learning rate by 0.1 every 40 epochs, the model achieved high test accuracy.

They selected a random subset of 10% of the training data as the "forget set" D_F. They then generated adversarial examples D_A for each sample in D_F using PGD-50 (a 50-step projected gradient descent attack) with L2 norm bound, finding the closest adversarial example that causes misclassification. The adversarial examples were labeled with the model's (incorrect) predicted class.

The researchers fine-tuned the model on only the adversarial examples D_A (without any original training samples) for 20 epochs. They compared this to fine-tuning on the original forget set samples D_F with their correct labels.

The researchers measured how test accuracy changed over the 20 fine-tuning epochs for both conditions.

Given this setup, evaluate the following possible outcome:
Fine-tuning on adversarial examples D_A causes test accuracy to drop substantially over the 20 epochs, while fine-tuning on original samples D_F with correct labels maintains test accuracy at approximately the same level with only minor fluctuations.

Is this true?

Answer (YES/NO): NO